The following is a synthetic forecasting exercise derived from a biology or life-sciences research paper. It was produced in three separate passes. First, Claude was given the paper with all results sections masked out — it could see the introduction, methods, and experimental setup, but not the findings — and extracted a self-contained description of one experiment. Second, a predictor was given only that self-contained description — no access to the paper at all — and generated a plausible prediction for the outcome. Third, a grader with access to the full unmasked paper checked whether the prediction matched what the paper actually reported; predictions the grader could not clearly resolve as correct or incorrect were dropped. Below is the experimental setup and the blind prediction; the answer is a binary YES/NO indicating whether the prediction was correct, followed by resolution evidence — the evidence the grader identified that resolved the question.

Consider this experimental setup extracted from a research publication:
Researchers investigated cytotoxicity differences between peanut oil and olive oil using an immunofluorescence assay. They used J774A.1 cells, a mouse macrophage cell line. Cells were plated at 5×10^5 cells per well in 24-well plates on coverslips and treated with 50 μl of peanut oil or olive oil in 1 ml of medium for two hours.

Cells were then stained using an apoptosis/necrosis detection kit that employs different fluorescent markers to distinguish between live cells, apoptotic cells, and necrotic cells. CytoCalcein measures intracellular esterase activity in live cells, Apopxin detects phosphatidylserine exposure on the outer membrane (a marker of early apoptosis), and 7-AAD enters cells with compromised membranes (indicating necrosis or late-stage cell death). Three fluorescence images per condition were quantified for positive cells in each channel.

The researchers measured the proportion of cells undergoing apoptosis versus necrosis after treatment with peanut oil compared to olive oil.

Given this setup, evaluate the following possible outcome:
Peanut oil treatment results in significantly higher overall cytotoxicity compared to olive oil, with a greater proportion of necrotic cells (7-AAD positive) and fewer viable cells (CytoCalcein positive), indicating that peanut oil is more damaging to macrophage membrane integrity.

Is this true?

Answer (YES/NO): NO